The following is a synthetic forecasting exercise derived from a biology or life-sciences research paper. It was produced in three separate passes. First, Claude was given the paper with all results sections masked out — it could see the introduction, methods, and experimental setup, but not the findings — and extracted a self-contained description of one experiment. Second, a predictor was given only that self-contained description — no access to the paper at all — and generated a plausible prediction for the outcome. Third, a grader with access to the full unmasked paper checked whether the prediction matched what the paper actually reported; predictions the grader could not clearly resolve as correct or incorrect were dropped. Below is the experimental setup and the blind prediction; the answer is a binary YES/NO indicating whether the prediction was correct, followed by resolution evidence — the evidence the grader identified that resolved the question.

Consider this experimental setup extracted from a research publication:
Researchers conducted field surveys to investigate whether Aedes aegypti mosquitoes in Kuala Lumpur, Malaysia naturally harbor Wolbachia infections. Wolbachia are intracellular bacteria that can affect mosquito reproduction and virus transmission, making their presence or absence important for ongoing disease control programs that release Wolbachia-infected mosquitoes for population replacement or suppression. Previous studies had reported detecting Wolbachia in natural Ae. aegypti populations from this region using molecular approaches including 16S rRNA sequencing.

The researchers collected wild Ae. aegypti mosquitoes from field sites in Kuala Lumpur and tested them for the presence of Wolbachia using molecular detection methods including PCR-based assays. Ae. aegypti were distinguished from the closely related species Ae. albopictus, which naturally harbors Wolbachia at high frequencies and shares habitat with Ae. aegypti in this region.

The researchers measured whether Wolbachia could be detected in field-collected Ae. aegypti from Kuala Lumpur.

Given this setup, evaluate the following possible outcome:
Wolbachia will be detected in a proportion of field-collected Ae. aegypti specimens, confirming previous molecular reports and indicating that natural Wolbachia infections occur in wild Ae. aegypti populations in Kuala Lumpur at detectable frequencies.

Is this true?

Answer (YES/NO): NO